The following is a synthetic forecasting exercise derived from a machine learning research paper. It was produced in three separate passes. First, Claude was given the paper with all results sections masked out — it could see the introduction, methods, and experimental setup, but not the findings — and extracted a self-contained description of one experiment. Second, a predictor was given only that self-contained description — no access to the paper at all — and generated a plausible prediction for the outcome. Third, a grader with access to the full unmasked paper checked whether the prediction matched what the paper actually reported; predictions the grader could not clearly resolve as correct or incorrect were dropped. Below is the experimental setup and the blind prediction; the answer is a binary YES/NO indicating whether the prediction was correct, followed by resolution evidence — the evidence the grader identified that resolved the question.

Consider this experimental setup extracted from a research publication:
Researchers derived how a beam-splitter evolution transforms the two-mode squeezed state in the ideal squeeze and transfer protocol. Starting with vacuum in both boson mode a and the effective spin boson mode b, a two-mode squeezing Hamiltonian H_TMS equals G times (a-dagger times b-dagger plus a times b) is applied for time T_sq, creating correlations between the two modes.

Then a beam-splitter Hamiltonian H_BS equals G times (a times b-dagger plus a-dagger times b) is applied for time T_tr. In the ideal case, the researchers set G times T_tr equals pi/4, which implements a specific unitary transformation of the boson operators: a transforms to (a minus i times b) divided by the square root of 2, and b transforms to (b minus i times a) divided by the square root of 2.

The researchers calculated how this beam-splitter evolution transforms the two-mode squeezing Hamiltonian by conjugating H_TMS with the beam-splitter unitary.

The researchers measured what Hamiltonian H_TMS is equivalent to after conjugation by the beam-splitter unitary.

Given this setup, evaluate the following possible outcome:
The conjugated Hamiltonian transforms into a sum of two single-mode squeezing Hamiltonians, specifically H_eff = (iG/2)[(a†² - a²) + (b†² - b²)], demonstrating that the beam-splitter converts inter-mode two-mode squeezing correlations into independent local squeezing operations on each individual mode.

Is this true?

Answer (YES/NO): YES